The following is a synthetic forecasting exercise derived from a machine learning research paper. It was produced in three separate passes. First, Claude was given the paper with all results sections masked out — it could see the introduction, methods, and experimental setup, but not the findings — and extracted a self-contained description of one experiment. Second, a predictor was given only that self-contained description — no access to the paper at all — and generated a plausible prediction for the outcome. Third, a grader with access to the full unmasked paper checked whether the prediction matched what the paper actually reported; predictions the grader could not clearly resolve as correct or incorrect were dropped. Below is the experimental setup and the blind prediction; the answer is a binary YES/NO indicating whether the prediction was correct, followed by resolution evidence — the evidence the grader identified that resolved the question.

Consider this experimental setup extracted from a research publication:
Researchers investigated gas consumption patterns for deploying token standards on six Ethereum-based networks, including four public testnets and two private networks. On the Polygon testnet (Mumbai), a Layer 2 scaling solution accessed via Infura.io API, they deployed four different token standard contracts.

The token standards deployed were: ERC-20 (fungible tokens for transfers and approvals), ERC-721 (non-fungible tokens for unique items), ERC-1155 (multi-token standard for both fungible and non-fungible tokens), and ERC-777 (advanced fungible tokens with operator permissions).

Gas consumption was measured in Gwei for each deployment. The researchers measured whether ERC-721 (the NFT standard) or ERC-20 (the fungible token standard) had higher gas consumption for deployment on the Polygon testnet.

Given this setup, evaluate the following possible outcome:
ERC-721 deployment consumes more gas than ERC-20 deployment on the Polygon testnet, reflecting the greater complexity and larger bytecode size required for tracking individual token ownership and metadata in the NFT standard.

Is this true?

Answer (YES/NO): YES